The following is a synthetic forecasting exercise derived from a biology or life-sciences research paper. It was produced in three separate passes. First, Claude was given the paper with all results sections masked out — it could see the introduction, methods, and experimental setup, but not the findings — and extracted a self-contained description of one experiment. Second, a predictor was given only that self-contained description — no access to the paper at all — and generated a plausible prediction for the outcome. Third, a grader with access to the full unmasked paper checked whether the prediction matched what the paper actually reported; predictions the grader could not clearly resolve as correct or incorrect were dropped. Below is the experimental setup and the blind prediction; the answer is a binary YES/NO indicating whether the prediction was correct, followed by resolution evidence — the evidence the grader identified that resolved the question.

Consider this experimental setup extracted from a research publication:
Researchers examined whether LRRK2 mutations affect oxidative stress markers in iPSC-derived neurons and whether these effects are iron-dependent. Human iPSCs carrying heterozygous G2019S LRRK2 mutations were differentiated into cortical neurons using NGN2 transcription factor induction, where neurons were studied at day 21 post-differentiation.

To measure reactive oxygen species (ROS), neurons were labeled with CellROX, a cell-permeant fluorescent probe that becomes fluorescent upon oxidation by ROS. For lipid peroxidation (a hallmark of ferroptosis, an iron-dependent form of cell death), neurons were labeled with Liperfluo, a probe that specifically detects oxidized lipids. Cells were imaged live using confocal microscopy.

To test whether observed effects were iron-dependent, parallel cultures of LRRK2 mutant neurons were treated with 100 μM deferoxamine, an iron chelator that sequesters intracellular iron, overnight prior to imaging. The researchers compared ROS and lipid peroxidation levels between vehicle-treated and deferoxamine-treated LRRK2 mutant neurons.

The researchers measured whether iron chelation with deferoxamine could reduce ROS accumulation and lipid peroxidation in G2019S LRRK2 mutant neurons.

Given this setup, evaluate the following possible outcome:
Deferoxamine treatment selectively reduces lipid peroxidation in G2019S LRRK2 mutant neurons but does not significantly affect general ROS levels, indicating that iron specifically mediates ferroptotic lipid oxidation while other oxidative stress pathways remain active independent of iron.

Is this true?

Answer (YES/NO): NO